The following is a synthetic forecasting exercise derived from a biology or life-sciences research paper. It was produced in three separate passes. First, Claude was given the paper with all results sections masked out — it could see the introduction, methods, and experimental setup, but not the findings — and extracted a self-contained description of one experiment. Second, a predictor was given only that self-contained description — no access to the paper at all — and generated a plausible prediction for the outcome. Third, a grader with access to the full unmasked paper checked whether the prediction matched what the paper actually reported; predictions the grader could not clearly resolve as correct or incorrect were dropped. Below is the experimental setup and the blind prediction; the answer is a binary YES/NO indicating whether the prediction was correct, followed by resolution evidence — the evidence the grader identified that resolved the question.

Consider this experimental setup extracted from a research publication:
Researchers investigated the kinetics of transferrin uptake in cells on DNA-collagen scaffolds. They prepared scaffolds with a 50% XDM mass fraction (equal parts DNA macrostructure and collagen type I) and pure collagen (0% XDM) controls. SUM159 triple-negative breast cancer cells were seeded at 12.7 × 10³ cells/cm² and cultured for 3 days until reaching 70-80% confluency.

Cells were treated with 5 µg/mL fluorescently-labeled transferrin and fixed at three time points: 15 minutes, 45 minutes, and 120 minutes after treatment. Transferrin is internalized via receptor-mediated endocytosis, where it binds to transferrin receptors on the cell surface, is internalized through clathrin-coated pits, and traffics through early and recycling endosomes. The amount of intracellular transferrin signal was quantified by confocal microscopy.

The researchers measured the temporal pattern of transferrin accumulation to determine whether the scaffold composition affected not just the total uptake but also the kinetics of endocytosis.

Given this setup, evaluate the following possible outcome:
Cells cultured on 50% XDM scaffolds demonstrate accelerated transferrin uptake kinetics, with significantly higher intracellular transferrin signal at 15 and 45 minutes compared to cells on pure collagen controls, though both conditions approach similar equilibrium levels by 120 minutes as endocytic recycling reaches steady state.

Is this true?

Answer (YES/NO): NO